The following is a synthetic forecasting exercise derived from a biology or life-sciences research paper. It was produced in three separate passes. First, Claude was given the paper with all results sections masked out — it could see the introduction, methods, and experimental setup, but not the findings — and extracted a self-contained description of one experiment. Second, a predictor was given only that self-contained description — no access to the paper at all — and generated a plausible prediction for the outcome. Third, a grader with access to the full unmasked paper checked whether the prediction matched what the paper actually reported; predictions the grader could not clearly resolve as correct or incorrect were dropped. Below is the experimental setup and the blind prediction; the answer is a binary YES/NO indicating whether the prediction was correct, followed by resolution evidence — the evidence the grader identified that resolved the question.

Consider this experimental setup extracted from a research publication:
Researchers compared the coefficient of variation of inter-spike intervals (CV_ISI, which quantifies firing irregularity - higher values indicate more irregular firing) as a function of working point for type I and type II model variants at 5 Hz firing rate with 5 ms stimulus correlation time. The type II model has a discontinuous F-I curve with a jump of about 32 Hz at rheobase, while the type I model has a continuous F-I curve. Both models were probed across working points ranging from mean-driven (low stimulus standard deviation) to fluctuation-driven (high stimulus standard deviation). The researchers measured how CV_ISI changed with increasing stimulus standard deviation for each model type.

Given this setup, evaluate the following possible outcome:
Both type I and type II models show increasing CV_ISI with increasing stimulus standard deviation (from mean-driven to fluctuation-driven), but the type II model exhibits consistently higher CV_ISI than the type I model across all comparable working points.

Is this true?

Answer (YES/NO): NO